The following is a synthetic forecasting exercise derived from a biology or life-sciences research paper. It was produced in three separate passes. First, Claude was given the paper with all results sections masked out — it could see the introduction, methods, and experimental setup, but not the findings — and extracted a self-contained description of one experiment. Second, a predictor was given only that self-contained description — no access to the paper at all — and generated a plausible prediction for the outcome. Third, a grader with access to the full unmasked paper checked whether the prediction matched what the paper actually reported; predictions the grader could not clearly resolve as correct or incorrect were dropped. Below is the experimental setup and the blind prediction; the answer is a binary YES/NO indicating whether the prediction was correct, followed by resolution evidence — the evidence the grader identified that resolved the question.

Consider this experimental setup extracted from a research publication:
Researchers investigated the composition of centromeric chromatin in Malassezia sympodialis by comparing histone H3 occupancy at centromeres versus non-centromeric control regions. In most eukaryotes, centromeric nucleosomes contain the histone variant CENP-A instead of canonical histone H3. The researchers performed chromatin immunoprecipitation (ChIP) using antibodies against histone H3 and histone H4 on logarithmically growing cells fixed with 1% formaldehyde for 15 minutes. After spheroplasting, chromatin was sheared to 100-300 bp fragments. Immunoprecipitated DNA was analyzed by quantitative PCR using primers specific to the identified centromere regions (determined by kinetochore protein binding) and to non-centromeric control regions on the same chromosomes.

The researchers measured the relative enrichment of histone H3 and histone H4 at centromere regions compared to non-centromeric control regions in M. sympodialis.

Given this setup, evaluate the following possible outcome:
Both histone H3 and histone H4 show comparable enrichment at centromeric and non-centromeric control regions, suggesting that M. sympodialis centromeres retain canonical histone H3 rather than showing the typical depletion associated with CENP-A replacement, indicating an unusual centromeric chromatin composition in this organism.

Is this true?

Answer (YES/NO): NO